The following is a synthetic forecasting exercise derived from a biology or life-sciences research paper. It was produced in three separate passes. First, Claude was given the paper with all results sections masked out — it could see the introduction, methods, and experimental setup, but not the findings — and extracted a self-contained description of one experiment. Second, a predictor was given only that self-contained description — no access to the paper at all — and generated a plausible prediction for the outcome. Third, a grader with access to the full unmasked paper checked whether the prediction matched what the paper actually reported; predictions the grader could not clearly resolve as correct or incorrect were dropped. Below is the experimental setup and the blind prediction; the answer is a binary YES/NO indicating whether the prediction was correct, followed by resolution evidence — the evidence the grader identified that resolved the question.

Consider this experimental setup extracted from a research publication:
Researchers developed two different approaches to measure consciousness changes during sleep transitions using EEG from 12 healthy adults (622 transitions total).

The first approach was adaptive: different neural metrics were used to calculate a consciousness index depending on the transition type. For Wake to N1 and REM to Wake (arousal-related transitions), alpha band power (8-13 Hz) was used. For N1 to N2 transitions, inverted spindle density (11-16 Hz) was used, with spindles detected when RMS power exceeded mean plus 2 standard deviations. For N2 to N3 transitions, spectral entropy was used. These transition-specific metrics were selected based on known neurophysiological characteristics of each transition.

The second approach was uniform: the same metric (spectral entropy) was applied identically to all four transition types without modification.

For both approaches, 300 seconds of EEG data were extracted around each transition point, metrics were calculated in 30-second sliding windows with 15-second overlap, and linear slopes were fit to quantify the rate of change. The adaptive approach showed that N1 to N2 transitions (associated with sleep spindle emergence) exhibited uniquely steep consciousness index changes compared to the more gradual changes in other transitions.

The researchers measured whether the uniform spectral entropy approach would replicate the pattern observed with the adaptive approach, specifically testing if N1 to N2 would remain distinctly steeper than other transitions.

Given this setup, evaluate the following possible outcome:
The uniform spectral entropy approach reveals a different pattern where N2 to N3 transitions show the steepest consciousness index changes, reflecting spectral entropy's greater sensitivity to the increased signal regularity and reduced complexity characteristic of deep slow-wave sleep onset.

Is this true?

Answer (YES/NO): NO